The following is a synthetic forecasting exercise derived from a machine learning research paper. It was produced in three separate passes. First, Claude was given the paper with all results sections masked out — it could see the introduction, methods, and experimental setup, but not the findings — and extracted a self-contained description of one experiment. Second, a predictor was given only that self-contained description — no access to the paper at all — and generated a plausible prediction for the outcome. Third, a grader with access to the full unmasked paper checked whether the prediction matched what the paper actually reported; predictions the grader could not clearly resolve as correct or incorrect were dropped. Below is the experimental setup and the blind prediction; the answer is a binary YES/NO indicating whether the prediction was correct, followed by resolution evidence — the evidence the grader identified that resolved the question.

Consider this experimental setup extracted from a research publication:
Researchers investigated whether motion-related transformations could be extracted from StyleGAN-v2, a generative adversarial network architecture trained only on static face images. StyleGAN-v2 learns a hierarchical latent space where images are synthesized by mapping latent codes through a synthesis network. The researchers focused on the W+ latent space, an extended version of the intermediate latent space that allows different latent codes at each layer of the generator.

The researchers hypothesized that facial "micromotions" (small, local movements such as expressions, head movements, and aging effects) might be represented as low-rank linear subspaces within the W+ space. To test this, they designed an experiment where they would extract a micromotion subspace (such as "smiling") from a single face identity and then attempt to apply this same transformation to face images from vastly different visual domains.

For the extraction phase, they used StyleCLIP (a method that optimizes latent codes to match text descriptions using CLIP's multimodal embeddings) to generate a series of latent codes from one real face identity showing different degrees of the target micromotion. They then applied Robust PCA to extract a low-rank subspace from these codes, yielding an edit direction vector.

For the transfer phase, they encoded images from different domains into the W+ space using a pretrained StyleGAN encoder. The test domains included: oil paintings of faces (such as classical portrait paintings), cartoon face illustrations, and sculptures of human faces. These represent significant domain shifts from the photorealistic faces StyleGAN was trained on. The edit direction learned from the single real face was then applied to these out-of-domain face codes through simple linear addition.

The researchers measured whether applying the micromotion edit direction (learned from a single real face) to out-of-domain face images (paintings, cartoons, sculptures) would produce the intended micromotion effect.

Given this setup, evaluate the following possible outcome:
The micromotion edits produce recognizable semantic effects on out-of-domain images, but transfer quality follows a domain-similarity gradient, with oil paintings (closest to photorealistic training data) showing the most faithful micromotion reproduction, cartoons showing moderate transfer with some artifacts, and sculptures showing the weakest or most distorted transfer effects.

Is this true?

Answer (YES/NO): NO